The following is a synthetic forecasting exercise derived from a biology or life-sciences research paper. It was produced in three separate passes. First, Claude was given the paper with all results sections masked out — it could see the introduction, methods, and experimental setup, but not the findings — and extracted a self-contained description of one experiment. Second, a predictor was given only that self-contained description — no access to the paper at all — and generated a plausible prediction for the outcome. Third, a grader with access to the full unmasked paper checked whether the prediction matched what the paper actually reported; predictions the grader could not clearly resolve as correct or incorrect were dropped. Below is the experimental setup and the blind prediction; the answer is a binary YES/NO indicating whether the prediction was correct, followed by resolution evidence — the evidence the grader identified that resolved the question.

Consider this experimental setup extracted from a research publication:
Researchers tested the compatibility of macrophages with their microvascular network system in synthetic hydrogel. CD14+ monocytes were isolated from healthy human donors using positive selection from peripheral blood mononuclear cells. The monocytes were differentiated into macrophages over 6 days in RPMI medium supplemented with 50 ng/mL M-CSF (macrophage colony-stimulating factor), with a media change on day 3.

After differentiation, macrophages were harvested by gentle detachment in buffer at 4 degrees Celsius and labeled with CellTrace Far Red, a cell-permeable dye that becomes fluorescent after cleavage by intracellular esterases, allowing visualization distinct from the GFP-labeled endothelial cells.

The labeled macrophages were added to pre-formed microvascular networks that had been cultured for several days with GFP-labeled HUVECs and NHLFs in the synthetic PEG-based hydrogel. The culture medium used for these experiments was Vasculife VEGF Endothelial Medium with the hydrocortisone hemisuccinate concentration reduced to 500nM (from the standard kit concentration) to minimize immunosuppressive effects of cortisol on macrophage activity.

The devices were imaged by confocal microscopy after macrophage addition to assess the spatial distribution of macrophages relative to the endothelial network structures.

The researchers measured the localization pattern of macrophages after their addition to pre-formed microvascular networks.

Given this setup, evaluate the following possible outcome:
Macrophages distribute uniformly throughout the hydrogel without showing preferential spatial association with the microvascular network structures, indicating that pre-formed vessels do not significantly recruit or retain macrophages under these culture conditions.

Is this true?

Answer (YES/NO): NO